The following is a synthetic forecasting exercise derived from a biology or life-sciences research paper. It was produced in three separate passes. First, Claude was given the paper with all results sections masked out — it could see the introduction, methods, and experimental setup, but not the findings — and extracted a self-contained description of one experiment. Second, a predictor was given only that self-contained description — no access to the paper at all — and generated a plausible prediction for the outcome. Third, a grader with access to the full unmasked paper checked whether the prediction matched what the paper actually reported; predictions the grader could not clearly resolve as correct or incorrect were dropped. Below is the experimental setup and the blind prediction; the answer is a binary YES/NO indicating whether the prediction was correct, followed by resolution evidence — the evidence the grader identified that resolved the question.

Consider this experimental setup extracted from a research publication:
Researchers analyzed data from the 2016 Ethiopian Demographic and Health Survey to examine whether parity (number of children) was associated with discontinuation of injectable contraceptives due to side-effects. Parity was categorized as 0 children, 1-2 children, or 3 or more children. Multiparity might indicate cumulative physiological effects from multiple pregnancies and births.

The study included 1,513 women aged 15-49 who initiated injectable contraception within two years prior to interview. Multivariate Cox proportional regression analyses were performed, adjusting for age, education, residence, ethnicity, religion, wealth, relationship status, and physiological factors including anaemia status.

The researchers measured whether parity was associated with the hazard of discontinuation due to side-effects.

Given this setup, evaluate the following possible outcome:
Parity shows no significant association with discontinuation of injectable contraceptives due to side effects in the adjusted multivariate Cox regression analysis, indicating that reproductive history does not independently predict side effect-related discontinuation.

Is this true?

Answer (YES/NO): YES